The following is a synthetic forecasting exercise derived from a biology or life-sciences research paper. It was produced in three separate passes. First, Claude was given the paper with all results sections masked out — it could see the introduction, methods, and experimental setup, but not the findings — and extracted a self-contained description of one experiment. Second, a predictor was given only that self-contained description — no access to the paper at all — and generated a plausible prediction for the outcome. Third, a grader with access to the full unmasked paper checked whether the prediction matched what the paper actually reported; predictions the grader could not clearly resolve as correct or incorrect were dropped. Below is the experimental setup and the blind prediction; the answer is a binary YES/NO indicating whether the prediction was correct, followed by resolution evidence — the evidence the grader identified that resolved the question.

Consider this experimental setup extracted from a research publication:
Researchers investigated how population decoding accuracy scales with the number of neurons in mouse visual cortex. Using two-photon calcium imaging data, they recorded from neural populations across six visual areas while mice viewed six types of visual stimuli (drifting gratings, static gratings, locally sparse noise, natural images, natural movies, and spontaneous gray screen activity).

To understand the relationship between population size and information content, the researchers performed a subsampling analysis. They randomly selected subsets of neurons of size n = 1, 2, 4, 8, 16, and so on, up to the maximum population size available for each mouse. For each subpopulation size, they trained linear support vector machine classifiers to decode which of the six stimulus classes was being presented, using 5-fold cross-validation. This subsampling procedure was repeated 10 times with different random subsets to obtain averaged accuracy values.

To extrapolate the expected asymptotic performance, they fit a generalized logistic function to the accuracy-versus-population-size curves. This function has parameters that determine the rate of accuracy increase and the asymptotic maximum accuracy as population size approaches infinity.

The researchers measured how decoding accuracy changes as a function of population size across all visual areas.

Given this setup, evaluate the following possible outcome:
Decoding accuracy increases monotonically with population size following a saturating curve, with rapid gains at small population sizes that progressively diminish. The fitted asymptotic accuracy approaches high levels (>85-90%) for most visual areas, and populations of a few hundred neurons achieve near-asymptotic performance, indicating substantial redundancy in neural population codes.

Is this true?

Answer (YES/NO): YES